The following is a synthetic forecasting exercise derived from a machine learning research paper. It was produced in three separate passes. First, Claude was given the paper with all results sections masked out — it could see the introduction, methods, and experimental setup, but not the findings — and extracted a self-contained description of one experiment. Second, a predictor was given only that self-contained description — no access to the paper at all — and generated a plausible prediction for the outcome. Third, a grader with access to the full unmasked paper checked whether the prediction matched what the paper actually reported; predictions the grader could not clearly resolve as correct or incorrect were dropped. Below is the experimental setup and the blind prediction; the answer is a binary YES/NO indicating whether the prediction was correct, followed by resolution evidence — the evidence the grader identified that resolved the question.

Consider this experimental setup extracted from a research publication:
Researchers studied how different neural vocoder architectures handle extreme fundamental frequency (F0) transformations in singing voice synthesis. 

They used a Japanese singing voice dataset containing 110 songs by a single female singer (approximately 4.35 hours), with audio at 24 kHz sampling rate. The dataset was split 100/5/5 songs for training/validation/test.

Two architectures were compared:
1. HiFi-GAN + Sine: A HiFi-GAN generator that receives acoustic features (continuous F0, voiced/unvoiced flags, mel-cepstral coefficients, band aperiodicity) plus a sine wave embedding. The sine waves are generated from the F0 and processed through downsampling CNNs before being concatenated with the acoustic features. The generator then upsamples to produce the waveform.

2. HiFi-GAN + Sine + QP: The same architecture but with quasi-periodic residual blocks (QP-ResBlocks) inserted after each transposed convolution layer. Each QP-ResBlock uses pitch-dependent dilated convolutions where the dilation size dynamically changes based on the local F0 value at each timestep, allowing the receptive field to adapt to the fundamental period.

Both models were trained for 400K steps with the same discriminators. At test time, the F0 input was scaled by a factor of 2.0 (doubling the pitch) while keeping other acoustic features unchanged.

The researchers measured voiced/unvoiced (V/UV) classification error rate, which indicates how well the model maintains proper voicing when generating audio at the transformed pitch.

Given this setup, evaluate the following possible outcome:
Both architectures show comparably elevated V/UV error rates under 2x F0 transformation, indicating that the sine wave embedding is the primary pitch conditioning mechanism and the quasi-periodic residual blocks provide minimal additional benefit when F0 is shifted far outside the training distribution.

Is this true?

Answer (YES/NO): NO